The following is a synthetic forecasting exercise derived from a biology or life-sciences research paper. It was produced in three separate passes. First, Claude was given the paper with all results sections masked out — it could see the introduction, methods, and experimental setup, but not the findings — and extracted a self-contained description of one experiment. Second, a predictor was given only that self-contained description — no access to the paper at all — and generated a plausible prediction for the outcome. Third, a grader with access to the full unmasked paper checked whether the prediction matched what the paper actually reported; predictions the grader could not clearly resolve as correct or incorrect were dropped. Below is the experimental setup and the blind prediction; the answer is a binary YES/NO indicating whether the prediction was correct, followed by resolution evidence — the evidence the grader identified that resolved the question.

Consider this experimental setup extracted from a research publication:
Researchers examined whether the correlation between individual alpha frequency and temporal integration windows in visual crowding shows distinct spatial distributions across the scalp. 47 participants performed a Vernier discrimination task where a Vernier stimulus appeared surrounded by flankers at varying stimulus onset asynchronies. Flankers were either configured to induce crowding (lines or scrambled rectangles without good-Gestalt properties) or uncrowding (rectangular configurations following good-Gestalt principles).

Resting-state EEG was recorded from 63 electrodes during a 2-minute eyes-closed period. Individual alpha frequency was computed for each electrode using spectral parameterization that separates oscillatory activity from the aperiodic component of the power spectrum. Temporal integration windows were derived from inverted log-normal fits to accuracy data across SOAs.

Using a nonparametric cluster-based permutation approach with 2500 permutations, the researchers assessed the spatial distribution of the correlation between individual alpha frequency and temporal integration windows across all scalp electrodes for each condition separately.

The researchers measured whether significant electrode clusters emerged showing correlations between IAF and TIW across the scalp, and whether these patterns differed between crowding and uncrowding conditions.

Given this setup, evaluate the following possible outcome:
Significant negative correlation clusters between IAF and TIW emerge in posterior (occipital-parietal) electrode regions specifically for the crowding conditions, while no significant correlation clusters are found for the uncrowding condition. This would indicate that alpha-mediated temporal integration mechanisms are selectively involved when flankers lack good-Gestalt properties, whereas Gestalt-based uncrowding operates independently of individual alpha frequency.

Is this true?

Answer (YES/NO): YES